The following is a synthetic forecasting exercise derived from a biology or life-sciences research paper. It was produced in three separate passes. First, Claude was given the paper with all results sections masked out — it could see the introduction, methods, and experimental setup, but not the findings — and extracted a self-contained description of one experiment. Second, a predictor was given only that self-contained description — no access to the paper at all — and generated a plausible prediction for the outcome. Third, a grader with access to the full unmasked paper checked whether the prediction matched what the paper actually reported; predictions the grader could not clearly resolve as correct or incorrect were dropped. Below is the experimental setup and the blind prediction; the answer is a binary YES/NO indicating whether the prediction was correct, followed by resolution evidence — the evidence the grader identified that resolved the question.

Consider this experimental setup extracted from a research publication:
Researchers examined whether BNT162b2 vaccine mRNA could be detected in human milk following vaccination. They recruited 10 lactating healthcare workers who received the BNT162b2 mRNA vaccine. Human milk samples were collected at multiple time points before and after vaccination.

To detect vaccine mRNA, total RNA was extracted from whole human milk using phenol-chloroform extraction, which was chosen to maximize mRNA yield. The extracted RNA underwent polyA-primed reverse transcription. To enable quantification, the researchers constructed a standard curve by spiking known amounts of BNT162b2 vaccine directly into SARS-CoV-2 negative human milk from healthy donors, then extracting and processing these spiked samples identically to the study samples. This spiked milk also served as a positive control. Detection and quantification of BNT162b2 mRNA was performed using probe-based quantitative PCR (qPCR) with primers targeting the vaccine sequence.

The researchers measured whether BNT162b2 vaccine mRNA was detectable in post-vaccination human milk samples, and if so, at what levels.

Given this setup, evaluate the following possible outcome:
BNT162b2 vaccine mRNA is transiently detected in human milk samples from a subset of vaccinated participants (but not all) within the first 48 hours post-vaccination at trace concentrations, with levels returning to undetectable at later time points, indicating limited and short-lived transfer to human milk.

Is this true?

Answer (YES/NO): NO